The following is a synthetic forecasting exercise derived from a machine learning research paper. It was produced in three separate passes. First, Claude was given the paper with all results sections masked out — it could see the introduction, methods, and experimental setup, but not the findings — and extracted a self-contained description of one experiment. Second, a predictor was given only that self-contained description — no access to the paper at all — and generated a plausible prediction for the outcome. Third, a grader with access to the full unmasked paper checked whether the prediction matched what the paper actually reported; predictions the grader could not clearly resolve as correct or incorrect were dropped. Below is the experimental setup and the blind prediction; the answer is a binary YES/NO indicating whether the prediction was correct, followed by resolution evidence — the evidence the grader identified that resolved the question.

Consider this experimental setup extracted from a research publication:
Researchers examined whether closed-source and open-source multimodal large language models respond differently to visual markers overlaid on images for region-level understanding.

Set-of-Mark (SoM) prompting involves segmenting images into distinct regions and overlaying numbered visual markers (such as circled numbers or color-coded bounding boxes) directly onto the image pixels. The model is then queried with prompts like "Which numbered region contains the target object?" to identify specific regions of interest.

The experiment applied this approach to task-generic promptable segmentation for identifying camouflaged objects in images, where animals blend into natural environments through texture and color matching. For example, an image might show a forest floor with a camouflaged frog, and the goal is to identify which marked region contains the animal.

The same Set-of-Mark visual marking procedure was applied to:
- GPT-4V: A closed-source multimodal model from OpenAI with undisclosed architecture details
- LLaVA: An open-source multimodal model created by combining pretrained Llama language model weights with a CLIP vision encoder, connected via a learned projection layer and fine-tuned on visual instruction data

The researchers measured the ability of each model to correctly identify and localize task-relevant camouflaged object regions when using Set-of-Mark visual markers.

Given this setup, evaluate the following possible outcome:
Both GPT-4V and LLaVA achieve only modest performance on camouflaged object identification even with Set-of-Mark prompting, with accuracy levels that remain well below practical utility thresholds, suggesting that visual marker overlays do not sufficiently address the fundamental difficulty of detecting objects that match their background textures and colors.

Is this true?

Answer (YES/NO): NO